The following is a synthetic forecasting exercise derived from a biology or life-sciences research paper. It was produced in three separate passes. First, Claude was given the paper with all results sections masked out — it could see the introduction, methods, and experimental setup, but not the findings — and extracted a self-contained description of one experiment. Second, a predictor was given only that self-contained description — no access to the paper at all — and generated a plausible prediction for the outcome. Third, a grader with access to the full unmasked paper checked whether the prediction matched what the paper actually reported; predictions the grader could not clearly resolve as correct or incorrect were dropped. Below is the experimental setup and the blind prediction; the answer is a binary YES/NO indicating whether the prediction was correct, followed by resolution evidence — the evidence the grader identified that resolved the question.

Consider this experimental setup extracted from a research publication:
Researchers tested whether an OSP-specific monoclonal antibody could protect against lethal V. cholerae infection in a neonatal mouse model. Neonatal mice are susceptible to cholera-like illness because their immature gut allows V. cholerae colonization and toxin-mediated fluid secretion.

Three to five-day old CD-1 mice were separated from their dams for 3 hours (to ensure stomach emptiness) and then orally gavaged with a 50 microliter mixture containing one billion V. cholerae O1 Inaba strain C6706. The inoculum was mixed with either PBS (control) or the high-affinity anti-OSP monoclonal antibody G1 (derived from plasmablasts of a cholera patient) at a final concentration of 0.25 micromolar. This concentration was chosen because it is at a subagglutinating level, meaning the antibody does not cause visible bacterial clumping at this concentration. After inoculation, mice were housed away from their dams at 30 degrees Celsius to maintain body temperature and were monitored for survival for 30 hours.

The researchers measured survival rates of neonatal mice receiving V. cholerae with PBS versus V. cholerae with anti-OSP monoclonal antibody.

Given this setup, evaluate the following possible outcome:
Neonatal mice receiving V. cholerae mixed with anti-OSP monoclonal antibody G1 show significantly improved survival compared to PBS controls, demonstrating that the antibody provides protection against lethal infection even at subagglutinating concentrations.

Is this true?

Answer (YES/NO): YES